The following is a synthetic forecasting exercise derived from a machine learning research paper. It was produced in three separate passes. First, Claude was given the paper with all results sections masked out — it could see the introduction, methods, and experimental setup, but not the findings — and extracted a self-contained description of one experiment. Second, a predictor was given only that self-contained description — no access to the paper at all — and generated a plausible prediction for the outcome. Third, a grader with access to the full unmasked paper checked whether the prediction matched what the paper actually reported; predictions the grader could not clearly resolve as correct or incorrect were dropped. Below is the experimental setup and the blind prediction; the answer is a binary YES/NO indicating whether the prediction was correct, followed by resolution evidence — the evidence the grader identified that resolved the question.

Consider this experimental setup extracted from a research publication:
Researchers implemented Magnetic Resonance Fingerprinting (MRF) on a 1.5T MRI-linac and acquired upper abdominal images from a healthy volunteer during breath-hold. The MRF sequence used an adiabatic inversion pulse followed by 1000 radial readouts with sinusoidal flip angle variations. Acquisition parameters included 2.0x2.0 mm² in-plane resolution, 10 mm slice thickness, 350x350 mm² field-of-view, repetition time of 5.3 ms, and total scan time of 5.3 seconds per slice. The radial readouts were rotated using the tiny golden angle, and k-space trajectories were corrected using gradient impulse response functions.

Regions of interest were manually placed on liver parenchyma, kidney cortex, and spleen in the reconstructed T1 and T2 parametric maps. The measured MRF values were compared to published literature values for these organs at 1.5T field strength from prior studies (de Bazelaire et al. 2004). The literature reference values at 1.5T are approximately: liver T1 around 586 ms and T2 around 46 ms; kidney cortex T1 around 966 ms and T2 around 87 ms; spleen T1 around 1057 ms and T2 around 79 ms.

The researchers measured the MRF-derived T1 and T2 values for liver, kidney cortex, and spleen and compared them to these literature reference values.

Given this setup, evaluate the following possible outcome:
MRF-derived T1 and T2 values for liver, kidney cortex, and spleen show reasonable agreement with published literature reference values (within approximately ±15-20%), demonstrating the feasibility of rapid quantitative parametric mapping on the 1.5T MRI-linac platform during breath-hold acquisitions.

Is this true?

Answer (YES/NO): NO